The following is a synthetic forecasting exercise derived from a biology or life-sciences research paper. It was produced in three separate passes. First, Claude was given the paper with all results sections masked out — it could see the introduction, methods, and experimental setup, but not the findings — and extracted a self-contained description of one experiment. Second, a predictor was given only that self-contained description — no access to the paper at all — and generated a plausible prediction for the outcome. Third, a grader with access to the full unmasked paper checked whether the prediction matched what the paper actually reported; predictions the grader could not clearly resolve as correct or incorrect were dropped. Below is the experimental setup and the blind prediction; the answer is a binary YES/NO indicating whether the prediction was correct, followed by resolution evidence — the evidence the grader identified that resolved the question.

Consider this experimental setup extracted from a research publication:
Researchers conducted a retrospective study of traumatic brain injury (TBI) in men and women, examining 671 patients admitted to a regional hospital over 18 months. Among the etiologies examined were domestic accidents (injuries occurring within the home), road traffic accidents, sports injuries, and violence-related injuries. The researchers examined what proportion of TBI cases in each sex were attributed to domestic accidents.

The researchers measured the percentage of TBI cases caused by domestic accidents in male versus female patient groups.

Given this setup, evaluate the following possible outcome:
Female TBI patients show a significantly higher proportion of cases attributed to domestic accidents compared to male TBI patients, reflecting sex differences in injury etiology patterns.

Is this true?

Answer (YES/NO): YES